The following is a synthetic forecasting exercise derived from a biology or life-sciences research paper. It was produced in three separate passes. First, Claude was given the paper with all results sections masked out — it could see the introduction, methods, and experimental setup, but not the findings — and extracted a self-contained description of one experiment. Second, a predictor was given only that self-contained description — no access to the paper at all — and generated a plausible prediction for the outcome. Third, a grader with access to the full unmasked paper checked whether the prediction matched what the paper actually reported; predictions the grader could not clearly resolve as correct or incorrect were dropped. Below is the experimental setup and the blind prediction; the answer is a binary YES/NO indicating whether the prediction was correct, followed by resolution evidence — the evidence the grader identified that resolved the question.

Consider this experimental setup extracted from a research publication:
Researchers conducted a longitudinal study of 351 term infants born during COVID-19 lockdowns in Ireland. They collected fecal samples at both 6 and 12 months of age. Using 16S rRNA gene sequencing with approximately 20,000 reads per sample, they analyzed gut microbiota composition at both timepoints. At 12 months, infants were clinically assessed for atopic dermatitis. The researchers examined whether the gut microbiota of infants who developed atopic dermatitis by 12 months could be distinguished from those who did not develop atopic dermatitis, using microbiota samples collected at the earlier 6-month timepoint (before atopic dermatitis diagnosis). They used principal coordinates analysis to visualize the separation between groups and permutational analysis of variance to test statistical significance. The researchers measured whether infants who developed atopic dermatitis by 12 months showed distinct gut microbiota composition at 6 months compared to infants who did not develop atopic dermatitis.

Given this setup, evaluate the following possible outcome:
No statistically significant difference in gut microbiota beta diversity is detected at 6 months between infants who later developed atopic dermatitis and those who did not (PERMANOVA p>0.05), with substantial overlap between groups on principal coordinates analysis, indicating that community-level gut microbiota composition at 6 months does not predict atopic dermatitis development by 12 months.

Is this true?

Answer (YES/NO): NO